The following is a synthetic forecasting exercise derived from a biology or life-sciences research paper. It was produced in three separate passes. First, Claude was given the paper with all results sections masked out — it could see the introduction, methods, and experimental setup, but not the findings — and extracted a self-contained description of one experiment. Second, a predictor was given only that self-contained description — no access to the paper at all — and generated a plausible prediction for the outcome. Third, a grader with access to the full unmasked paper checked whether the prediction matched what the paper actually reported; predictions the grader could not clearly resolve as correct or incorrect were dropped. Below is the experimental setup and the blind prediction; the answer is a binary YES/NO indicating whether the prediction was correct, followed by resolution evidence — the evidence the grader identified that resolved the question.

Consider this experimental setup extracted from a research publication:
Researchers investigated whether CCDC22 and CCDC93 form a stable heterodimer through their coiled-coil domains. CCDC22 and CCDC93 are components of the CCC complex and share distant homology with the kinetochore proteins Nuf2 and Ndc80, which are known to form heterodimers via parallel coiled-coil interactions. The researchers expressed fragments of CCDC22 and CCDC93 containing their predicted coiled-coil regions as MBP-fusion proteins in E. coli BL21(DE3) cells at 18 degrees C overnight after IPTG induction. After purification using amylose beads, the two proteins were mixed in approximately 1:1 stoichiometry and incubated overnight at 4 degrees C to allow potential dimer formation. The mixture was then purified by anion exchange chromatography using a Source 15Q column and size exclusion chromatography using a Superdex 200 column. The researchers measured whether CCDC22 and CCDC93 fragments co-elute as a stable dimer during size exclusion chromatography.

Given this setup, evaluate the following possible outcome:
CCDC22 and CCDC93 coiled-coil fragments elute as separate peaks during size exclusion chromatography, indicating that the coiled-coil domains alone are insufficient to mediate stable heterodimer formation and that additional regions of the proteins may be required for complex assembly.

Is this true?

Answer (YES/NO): NO